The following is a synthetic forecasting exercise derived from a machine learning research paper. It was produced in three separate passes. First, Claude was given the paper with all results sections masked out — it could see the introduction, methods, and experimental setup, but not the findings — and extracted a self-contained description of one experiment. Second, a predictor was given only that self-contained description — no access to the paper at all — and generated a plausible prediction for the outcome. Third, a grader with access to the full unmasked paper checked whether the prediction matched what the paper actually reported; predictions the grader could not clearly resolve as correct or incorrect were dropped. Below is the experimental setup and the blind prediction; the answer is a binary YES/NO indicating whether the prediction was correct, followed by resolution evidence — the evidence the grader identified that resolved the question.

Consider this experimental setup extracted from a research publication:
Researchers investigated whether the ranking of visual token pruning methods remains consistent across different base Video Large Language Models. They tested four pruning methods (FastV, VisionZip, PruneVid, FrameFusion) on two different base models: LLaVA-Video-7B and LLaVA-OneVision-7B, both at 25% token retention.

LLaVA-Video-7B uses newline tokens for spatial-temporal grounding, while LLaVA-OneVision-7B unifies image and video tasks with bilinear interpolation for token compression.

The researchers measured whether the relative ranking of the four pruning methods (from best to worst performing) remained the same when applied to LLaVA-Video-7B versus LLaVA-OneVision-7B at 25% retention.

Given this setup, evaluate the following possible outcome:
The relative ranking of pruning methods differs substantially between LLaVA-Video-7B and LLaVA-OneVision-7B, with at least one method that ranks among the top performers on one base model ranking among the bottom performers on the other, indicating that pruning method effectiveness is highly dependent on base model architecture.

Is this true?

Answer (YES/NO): YES